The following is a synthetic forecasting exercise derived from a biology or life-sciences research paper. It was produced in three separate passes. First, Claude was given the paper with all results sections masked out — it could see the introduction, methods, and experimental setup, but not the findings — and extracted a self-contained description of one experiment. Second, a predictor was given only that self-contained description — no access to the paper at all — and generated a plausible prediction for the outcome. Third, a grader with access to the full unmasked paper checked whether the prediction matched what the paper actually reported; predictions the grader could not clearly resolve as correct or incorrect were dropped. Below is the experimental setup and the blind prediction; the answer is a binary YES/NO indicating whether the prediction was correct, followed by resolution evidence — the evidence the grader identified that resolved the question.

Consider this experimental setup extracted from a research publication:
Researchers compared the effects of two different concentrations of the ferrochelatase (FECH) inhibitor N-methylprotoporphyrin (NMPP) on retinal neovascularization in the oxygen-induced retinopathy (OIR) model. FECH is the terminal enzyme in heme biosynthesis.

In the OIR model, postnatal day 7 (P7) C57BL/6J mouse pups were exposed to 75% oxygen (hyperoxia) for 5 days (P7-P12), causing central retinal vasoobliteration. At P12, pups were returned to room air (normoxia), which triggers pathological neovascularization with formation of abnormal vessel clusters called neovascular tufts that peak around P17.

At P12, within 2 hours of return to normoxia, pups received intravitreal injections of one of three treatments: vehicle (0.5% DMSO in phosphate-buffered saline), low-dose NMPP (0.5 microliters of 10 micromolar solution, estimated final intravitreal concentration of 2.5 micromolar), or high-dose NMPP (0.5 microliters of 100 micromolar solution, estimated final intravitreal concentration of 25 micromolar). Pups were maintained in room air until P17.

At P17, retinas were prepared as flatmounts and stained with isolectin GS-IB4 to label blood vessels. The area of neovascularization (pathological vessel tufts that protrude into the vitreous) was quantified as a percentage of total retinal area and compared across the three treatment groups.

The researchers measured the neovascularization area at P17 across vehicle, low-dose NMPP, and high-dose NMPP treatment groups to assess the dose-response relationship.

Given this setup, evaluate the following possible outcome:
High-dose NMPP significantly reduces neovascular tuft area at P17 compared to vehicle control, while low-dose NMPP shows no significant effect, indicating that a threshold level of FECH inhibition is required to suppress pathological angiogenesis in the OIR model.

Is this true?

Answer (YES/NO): NO